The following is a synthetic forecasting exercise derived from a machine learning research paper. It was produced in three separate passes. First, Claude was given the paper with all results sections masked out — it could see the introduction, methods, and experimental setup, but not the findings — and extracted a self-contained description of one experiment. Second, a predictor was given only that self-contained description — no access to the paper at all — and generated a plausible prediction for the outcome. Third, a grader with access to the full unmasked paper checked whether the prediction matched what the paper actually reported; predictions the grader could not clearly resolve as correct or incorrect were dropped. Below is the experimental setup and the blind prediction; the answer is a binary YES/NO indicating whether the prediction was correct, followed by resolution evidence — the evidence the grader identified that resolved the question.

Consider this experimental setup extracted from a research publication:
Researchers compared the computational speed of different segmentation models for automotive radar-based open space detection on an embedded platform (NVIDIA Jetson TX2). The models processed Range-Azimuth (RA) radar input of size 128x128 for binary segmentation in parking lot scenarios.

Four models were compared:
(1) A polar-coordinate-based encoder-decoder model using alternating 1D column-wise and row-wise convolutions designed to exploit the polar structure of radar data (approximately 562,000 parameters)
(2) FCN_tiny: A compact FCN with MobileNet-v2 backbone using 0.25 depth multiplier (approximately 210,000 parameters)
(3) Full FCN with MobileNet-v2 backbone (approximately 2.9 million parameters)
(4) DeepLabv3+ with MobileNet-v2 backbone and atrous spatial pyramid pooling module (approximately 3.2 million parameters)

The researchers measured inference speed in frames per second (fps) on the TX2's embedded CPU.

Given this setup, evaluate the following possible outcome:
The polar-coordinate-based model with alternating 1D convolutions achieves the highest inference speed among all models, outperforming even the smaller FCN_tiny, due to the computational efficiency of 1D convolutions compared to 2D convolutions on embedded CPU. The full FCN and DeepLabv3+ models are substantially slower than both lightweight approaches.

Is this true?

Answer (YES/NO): NO